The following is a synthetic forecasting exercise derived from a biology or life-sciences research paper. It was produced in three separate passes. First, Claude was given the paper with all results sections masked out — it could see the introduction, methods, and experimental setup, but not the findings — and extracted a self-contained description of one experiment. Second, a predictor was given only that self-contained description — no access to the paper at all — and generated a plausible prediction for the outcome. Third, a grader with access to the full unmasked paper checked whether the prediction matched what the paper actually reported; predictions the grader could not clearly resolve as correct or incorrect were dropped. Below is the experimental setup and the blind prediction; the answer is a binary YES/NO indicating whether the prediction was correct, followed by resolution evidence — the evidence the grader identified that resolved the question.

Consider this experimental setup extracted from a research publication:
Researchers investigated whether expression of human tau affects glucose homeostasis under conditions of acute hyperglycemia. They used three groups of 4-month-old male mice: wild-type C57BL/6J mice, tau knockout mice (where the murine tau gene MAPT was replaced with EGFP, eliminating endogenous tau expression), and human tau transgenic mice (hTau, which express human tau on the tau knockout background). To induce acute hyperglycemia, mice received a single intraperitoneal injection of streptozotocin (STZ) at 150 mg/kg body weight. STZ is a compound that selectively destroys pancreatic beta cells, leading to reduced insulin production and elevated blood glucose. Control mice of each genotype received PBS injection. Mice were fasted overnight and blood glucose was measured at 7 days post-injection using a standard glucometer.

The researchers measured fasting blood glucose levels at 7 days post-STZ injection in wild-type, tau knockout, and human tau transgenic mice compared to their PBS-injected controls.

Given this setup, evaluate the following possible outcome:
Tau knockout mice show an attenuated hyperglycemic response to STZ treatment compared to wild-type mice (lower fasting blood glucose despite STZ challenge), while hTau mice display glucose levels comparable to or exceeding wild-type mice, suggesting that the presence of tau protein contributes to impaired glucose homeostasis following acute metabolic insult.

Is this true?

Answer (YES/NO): NO